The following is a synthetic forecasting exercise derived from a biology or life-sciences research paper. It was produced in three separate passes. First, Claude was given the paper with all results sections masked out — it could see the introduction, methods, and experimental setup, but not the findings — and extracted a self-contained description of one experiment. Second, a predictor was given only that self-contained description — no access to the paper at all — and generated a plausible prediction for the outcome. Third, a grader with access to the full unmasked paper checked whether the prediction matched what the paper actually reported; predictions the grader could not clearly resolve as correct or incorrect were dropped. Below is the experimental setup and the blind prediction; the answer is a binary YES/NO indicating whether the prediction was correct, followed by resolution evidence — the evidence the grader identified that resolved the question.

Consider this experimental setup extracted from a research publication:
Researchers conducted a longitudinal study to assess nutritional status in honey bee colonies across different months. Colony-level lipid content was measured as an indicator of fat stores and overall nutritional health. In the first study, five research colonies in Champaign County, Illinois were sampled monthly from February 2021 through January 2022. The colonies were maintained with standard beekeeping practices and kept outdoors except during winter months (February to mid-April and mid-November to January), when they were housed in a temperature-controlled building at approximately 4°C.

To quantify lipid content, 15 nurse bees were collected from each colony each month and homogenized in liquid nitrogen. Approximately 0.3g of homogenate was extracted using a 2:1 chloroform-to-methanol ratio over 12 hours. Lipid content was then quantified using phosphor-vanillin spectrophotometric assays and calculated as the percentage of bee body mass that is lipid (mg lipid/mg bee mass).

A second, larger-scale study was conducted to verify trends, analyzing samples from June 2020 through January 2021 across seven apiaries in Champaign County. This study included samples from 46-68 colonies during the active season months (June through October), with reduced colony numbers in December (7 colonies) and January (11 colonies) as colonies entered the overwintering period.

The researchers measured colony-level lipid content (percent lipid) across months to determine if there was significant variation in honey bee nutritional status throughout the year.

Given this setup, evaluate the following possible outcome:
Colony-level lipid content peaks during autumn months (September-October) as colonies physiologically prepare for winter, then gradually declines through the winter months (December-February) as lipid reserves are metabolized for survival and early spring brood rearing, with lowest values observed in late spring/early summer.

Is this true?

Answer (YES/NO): NO